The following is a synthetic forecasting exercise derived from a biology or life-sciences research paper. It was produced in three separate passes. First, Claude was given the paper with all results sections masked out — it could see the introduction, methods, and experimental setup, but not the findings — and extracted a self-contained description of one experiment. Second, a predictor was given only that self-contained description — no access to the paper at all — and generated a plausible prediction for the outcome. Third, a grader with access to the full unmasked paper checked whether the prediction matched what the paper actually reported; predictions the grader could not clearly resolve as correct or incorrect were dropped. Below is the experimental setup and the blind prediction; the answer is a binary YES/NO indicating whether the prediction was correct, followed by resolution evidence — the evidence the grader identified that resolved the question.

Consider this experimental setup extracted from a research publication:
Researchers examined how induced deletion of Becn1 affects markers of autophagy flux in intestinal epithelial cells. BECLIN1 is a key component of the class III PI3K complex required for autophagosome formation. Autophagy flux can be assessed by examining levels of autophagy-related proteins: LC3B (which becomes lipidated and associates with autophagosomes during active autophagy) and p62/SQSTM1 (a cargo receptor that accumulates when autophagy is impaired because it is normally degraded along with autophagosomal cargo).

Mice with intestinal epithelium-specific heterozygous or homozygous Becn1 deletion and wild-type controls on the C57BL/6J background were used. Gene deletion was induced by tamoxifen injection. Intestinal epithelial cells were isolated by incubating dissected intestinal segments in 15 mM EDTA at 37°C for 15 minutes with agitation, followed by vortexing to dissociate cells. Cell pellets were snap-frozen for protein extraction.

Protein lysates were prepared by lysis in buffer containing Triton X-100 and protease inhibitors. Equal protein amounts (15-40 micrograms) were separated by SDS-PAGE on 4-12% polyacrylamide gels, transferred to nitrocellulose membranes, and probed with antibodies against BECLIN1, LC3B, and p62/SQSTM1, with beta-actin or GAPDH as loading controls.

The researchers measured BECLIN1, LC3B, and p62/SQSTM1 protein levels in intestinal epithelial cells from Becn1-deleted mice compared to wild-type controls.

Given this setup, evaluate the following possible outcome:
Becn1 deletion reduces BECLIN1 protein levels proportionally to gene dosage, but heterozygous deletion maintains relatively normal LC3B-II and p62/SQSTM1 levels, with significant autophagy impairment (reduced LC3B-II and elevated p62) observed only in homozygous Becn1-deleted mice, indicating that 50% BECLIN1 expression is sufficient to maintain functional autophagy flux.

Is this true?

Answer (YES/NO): NO